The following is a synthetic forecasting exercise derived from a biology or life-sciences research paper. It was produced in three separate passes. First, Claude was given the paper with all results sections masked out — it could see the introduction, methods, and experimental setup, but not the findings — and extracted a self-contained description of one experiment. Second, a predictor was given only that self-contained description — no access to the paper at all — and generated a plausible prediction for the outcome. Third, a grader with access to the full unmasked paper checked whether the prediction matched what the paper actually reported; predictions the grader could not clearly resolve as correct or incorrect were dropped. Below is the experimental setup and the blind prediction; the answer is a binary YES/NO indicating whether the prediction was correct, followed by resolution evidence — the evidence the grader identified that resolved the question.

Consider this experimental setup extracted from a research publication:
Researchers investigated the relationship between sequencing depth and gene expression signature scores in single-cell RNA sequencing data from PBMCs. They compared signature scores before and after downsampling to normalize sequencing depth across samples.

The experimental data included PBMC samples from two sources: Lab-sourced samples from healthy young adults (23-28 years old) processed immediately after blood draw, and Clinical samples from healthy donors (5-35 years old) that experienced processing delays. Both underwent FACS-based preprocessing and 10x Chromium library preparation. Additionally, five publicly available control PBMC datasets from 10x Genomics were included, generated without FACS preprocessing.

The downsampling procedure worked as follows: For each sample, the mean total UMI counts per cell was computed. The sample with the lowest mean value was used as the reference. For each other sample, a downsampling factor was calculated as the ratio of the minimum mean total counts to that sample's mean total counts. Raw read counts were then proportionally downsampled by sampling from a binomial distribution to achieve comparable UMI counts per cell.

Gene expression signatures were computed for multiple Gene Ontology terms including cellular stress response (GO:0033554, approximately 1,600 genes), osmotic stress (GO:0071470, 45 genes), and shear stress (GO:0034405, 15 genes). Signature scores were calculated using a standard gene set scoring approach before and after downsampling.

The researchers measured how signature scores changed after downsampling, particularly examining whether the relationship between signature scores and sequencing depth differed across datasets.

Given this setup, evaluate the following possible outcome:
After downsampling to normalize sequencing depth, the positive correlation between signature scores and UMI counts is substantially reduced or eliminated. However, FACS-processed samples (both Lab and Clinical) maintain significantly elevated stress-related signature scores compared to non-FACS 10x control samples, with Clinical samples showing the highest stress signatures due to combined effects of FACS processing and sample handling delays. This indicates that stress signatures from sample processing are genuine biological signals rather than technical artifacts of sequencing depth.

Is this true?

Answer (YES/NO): NO